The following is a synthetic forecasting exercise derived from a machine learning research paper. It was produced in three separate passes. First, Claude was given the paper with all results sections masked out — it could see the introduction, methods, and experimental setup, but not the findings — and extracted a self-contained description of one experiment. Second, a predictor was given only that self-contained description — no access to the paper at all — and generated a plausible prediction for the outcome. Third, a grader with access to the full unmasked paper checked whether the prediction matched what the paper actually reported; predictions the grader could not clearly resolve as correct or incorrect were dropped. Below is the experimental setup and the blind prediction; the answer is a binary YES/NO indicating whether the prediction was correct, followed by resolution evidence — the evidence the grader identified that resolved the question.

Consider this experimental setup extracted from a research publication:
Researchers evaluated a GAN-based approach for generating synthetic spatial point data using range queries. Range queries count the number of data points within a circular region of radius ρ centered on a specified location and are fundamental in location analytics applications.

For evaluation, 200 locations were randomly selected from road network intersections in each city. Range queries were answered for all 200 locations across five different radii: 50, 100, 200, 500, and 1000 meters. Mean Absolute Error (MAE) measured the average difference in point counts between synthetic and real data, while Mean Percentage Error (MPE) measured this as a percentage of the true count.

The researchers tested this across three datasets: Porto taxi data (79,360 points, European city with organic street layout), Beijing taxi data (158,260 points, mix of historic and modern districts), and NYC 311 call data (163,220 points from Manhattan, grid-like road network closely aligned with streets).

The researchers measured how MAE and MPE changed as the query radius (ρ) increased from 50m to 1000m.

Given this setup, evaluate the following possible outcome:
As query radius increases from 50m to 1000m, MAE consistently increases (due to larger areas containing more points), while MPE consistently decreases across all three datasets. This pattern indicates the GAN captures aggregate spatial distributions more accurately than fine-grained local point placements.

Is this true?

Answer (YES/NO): YES